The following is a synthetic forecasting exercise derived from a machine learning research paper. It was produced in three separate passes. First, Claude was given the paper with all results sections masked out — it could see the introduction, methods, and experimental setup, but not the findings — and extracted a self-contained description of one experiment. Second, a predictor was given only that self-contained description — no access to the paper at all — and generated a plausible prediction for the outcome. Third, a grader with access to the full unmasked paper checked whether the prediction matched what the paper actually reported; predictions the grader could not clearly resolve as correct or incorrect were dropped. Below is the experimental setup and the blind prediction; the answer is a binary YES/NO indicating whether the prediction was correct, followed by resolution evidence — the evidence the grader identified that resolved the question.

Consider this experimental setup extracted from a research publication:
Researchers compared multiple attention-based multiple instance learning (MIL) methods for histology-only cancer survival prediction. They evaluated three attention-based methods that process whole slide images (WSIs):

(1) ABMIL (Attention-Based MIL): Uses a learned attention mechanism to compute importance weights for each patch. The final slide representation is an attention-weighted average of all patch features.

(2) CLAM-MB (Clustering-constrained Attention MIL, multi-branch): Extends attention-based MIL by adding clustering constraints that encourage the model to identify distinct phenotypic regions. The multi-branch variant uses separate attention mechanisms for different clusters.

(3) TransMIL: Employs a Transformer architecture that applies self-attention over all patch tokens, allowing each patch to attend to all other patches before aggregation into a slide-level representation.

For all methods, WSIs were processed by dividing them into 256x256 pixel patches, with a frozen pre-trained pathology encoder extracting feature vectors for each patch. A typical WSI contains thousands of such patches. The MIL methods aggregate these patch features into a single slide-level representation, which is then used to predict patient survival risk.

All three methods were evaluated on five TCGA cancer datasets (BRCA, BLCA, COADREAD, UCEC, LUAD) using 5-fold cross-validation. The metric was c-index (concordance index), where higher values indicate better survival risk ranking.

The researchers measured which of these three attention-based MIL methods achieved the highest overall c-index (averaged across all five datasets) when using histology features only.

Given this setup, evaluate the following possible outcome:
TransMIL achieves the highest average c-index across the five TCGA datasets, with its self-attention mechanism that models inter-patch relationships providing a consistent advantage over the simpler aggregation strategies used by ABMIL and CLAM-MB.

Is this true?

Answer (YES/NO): YES